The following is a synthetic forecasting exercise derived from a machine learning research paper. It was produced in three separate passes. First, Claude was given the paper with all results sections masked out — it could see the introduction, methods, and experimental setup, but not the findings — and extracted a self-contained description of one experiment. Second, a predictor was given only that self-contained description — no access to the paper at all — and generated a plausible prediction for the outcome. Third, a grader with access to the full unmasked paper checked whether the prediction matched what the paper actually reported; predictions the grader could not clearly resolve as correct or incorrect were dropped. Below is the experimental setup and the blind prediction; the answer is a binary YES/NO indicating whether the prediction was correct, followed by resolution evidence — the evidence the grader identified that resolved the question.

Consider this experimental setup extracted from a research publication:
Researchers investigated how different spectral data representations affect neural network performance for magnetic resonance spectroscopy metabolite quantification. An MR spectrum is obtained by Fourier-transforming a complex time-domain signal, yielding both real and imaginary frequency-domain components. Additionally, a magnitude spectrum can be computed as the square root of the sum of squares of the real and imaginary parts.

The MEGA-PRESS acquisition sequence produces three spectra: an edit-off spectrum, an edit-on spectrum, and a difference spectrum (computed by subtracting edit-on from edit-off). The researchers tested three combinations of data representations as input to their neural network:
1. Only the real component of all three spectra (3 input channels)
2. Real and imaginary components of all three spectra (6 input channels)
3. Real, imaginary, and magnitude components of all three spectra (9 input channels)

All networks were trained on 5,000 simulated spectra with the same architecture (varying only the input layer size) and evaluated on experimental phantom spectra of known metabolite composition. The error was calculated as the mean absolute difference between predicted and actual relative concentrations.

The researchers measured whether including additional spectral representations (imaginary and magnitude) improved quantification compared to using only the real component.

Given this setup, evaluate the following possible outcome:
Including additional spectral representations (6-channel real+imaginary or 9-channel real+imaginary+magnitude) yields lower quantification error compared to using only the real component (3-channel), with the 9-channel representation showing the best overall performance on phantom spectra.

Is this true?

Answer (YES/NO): NO